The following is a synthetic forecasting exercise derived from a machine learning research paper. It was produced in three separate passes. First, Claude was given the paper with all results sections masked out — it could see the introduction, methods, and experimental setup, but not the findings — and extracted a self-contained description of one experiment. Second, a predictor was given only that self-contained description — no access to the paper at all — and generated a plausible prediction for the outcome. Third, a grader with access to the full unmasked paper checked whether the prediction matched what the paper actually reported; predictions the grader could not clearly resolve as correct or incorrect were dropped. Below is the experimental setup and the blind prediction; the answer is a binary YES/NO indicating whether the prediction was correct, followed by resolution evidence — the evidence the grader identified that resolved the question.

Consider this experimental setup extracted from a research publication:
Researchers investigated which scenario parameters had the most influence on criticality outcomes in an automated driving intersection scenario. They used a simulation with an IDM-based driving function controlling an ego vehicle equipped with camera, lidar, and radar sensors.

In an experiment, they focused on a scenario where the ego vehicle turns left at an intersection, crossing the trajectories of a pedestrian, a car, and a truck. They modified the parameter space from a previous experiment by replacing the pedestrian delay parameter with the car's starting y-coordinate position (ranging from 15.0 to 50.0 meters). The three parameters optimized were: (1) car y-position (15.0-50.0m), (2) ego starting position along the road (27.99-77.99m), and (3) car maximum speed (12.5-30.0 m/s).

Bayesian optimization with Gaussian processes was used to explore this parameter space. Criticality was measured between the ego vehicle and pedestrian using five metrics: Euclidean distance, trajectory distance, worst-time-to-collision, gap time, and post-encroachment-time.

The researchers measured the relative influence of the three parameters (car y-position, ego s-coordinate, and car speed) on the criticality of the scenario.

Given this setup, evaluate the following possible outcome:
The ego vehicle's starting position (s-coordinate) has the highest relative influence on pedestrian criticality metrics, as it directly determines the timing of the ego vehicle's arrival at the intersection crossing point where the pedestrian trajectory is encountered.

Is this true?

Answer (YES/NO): YES